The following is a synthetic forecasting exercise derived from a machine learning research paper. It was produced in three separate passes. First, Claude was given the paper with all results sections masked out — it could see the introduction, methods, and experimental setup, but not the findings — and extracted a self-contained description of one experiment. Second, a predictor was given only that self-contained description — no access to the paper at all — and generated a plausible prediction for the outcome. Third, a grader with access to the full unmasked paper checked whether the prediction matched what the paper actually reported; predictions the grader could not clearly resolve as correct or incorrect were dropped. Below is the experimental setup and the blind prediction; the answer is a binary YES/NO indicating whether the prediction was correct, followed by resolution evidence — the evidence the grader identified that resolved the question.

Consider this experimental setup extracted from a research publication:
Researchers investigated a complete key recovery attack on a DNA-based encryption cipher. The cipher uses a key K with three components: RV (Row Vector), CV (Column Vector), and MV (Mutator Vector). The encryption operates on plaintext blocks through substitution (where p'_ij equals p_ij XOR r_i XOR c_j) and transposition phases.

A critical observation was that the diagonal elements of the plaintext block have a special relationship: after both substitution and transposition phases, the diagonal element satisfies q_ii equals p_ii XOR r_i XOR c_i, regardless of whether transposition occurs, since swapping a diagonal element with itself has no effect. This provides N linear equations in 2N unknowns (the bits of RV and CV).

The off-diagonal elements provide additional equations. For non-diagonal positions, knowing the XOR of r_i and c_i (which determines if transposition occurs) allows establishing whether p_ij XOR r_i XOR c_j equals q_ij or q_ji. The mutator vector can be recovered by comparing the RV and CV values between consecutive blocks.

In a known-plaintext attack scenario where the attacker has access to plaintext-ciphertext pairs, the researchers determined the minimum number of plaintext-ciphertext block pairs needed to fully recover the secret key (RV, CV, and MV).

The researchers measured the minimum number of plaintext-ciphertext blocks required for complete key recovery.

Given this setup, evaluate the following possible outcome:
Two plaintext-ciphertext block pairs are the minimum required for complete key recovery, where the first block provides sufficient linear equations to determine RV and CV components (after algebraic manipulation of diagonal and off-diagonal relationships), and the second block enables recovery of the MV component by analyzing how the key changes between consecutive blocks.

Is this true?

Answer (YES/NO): YES